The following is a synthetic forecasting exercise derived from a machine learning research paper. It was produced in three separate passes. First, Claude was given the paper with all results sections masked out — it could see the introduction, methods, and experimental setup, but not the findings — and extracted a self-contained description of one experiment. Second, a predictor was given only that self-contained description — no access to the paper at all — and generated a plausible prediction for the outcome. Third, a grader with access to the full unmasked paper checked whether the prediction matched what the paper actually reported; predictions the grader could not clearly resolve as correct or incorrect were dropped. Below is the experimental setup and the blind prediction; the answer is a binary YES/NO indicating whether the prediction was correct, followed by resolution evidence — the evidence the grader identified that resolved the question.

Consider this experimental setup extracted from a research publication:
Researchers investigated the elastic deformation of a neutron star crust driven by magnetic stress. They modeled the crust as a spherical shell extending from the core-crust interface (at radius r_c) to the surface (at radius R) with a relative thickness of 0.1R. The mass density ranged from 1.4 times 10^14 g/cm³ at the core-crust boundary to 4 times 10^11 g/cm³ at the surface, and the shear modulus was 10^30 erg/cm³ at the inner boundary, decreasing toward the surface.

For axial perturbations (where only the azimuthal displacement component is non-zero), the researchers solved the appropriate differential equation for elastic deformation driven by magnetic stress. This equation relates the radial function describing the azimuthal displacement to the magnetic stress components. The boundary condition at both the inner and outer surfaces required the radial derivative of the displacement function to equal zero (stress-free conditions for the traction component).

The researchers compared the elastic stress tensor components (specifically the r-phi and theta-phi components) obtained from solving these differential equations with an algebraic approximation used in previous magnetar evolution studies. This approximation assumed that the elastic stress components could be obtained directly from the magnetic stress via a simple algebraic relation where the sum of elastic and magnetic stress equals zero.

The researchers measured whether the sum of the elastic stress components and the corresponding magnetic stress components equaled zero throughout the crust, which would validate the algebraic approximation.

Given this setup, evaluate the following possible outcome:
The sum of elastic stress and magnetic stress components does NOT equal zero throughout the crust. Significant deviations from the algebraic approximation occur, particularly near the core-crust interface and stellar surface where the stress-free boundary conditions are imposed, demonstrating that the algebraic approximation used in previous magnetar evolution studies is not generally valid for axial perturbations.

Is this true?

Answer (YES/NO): YES